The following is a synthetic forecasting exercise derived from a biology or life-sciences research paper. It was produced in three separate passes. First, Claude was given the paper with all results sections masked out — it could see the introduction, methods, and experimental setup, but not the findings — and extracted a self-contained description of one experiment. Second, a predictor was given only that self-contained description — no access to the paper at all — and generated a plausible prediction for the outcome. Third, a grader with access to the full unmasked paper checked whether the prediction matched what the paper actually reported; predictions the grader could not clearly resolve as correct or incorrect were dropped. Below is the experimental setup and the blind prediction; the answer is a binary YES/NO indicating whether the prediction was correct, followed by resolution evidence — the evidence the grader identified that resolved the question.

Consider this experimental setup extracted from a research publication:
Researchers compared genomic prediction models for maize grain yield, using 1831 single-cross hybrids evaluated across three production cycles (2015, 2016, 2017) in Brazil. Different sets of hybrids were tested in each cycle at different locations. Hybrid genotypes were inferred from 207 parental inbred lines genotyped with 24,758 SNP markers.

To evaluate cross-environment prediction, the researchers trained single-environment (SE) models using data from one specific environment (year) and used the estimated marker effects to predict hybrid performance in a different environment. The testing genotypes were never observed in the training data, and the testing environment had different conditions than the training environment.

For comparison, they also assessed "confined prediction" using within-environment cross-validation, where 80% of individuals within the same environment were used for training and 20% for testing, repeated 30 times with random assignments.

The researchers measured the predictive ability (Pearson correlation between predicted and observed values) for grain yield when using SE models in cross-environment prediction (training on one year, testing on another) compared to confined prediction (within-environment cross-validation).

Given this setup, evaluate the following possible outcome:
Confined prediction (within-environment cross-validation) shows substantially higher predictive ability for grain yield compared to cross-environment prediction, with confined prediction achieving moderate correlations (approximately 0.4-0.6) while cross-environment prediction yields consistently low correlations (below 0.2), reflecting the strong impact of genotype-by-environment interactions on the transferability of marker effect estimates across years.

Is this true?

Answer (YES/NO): NO